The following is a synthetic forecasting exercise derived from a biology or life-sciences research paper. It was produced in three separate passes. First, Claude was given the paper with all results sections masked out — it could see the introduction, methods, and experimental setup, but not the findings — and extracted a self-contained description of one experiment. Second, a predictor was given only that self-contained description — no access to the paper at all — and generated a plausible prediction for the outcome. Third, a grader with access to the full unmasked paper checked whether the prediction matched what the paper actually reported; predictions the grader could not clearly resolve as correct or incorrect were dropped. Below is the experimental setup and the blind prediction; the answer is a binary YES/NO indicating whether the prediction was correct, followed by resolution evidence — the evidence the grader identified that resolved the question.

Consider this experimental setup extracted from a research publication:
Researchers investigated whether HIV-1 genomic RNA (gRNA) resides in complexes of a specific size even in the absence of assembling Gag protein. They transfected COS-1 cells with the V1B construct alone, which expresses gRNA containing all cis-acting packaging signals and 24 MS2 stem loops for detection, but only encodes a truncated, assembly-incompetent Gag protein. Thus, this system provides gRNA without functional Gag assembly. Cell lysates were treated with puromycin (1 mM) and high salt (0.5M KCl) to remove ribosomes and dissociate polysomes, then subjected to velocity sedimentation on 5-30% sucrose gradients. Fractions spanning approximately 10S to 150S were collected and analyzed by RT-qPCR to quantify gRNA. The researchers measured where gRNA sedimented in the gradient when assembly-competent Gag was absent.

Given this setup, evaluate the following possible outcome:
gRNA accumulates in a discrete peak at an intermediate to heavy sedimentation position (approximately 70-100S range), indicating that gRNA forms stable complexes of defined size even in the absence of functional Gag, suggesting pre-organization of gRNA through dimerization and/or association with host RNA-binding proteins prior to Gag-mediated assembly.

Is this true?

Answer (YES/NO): NO